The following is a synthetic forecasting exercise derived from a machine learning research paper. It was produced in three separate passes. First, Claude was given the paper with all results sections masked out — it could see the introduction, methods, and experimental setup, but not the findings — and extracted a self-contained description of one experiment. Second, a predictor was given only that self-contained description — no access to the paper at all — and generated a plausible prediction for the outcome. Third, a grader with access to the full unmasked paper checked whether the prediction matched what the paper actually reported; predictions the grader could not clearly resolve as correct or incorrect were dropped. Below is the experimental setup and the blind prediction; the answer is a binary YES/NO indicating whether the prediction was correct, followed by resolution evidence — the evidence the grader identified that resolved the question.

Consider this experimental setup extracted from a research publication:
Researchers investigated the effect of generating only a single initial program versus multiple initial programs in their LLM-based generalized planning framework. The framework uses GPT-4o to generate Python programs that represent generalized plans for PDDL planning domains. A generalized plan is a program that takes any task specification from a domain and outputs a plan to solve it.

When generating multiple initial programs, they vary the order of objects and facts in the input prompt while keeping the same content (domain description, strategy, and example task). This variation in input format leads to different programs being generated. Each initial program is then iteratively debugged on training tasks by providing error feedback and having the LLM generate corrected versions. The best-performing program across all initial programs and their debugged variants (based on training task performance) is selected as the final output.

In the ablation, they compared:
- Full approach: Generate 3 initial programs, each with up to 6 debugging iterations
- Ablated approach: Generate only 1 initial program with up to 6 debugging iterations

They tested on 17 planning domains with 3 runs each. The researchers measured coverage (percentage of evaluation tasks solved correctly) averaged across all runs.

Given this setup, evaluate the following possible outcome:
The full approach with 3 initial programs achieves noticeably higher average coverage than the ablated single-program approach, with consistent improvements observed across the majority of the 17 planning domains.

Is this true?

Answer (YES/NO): YES